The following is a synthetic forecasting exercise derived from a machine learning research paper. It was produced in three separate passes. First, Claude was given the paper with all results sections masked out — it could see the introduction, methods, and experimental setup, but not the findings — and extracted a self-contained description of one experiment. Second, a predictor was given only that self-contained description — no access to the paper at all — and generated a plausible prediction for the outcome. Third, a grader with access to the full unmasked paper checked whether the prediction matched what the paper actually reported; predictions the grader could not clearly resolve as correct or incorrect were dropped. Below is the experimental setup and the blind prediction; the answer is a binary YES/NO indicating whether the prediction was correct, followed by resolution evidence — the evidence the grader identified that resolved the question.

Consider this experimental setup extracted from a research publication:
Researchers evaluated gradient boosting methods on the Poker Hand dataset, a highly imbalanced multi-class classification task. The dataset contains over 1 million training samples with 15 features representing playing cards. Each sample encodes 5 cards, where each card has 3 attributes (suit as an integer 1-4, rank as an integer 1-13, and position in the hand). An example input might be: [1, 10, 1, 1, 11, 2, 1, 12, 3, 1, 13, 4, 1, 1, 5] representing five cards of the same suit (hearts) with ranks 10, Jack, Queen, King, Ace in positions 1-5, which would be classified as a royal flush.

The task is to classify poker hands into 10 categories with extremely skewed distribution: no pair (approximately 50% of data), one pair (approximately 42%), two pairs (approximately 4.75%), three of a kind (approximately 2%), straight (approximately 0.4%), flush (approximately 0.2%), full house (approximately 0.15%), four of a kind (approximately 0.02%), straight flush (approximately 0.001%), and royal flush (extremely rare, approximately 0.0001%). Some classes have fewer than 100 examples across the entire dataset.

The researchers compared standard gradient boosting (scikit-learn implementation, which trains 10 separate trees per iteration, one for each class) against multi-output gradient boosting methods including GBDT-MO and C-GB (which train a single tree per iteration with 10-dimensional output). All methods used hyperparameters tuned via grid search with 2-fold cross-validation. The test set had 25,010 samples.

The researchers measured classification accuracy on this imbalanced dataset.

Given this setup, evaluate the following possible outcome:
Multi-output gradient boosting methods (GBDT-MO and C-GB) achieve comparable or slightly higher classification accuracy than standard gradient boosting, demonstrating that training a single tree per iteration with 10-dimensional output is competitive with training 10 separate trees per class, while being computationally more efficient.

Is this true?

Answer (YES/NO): NO